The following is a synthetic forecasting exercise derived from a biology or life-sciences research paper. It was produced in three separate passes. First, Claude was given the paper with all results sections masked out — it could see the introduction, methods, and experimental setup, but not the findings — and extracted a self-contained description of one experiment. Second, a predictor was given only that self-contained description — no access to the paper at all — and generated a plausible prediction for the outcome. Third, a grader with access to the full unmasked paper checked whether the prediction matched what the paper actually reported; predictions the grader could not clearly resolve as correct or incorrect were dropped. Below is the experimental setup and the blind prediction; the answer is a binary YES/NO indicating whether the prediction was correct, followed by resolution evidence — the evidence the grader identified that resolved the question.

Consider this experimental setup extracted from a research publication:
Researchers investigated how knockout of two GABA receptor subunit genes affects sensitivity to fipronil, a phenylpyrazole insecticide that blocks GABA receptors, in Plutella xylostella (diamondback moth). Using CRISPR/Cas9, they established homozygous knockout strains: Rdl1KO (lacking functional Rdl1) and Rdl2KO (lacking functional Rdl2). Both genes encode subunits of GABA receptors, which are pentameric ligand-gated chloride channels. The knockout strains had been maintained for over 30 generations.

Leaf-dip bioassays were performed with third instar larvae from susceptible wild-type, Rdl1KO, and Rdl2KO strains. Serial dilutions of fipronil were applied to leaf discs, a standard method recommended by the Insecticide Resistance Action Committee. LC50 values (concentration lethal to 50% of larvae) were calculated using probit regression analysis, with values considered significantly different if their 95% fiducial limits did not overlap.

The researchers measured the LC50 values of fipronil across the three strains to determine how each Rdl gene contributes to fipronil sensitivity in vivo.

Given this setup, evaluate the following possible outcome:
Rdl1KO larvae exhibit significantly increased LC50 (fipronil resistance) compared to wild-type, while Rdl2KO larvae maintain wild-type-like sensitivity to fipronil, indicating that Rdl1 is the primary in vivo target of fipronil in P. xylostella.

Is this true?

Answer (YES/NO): NO